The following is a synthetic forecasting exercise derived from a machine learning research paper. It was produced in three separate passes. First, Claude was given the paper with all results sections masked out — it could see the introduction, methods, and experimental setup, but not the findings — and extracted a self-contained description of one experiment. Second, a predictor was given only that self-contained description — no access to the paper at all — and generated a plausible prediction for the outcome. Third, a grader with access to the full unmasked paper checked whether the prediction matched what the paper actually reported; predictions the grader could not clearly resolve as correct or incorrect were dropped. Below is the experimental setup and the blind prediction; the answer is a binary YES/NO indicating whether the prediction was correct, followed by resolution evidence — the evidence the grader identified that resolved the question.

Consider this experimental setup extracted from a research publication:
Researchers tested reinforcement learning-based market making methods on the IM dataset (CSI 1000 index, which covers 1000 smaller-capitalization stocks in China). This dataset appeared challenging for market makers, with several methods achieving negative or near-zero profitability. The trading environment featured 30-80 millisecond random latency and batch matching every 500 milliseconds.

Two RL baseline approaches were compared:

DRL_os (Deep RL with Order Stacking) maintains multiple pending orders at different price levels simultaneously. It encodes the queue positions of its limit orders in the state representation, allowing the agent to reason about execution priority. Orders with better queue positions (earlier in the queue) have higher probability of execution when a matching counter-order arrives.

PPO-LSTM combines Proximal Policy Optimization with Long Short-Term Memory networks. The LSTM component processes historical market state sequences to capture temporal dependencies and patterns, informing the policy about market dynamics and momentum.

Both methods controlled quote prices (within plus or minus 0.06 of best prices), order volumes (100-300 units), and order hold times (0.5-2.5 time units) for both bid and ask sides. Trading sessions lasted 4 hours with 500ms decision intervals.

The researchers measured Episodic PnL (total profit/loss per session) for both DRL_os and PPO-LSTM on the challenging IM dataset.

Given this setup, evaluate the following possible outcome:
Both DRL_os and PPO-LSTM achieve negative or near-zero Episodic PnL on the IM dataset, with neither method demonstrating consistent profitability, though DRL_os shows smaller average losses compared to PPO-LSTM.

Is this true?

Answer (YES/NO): NO